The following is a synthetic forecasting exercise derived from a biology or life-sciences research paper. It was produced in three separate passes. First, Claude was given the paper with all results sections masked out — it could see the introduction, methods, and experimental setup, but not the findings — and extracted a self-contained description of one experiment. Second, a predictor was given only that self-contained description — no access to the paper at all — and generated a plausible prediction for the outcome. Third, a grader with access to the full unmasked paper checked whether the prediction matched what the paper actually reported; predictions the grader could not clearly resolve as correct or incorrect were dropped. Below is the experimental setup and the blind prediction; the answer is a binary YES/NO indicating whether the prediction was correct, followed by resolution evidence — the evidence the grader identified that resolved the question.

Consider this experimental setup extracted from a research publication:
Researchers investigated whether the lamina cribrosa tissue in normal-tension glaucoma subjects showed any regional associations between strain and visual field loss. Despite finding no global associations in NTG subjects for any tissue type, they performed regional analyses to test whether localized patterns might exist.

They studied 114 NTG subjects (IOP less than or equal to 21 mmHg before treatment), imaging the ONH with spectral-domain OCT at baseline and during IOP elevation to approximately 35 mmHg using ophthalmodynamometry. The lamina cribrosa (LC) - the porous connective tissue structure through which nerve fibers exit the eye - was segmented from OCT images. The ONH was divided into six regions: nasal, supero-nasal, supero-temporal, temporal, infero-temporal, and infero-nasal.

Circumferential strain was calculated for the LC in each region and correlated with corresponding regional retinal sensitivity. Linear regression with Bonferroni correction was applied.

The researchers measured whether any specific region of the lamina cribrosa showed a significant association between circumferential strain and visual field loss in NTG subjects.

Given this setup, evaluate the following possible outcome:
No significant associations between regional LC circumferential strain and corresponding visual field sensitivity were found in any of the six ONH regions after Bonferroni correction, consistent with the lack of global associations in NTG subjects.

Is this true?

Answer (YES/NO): NO